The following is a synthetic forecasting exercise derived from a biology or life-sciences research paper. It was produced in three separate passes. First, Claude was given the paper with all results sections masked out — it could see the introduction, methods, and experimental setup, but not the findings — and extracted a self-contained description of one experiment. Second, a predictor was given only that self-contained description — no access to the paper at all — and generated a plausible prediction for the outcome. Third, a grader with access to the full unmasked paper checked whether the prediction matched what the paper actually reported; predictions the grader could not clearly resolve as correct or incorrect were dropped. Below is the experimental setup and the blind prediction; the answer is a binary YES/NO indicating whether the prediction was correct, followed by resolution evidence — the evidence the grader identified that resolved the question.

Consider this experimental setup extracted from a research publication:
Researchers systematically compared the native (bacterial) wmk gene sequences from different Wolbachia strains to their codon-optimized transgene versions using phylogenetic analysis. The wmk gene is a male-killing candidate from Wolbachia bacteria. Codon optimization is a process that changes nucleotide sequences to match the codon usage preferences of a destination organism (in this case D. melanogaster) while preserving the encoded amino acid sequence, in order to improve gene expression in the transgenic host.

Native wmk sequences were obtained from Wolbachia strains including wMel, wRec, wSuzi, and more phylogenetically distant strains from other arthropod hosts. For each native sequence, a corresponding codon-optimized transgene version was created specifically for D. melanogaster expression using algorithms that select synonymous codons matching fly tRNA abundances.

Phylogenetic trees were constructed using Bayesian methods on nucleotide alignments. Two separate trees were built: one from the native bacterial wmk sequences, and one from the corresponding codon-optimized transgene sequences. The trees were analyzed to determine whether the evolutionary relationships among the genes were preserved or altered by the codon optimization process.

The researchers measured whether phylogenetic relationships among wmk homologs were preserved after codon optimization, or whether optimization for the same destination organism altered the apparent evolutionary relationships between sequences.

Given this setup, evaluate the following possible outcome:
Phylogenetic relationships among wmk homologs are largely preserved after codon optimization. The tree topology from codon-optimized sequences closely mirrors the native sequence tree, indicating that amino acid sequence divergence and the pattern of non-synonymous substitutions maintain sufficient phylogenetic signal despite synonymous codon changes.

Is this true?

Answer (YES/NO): YES